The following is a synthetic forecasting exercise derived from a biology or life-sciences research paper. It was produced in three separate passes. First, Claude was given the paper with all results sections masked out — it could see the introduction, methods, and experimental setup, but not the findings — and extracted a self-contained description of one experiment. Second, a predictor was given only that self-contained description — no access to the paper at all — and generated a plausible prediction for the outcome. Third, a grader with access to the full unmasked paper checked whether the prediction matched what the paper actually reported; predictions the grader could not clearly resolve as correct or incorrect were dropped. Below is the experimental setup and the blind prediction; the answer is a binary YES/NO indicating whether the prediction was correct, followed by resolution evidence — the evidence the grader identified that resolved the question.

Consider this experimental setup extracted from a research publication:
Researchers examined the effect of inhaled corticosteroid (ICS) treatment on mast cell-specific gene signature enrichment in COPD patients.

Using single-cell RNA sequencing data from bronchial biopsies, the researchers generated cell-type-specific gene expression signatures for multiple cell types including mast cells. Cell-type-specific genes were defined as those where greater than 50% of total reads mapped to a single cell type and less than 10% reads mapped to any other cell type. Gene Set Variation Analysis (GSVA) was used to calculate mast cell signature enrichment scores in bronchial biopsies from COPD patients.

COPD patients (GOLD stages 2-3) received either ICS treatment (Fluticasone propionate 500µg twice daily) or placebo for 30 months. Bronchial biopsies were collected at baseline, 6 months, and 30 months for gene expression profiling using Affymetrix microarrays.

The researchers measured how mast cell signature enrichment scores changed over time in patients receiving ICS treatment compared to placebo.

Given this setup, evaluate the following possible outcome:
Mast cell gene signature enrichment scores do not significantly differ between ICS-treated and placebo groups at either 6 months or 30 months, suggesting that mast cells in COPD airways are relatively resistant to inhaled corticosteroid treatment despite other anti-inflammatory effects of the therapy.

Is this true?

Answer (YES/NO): NO